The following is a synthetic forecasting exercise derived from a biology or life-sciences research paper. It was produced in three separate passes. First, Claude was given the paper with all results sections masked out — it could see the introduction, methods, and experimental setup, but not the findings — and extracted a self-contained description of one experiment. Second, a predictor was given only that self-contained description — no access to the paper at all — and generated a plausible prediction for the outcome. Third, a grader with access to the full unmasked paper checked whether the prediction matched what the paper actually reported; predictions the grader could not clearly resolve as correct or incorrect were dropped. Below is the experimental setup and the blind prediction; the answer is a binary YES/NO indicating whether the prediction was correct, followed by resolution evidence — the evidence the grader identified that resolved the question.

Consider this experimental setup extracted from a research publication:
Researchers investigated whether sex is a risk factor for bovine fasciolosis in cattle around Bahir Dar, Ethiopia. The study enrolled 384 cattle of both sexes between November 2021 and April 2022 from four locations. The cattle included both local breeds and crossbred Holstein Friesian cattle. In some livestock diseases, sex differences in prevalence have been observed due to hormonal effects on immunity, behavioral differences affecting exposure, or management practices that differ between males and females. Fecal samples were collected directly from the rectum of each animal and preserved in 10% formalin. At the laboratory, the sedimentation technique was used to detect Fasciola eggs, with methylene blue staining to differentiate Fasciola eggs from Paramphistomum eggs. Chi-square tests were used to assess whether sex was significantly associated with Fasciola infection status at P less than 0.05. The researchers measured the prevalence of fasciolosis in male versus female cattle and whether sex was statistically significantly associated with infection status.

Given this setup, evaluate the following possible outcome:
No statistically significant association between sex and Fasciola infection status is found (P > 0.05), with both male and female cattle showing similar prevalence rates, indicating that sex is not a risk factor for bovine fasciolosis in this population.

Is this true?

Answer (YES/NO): YES